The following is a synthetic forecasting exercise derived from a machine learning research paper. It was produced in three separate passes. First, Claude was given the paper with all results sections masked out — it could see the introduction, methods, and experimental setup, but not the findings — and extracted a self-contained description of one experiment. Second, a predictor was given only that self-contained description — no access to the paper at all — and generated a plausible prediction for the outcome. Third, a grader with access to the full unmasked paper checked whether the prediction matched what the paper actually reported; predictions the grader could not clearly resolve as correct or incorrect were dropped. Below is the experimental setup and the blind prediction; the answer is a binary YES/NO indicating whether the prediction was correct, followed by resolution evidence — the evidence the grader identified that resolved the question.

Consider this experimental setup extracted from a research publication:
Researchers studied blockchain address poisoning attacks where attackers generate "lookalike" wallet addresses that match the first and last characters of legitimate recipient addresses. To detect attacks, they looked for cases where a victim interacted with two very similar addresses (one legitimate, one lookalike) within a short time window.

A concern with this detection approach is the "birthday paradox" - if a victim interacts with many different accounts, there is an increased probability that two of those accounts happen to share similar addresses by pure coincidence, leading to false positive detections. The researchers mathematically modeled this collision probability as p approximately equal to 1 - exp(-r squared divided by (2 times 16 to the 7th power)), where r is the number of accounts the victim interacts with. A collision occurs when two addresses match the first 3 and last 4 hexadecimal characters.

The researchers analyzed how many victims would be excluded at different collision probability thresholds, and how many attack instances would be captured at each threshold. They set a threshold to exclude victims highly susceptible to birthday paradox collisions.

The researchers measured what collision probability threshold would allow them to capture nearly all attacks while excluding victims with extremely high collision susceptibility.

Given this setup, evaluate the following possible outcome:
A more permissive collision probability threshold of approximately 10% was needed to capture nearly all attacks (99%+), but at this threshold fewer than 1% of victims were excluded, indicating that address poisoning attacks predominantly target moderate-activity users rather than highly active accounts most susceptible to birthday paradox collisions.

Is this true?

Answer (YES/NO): NO